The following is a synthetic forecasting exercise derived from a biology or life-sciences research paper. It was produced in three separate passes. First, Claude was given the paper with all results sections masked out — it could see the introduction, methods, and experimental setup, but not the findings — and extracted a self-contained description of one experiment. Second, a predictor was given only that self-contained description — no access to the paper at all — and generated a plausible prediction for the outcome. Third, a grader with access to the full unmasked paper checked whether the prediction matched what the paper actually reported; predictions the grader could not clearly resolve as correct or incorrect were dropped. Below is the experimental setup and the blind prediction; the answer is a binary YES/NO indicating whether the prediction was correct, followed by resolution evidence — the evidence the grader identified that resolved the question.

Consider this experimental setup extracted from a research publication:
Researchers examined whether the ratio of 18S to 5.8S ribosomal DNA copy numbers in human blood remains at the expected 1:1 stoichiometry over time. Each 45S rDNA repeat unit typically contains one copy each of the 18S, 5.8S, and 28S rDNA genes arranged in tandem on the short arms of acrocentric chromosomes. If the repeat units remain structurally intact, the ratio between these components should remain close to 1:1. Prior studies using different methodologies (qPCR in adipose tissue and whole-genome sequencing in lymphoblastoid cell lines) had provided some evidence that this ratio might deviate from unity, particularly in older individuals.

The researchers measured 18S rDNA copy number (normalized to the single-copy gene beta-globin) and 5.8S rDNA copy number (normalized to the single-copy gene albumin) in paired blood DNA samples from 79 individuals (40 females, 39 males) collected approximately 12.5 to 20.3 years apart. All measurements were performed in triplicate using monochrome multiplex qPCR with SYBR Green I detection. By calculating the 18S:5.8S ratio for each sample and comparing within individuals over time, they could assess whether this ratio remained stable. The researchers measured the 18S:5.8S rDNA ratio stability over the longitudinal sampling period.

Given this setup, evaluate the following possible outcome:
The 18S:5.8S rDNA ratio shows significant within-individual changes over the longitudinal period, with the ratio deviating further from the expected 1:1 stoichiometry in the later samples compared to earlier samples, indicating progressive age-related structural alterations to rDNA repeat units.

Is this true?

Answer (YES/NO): YES